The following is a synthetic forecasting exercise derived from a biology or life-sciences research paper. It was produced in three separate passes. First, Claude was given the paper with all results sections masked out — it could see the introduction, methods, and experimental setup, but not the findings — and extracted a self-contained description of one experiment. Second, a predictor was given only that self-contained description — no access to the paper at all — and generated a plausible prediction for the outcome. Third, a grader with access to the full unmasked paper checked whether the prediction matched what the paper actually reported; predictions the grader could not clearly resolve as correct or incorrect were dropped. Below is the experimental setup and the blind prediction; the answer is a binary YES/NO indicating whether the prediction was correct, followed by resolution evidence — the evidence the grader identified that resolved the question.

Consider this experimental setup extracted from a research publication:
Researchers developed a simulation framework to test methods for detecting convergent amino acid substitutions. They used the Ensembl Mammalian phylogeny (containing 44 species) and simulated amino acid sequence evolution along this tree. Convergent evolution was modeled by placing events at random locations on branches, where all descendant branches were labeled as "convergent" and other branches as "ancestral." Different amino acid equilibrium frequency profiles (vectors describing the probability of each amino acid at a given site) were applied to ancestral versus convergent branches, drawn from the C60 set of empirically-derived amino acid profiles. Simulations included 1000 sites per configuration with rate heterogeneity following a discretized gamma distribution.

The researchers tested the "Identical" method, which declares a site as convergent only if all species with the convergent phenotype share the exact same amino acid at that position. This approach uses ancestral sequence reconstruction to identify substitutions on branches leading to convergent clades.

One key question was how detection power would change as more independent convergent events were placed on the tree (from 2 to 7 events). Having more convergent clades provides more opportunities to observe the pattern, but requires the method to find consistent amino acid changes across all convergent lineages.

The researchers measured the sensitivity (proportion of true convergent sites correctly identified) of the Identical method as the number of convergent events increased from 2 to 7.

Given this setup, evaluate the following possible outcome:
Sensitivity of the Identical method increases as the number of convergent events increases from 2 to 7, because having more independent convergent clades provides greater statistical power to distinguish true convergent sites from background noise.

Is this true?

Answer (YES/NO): NO